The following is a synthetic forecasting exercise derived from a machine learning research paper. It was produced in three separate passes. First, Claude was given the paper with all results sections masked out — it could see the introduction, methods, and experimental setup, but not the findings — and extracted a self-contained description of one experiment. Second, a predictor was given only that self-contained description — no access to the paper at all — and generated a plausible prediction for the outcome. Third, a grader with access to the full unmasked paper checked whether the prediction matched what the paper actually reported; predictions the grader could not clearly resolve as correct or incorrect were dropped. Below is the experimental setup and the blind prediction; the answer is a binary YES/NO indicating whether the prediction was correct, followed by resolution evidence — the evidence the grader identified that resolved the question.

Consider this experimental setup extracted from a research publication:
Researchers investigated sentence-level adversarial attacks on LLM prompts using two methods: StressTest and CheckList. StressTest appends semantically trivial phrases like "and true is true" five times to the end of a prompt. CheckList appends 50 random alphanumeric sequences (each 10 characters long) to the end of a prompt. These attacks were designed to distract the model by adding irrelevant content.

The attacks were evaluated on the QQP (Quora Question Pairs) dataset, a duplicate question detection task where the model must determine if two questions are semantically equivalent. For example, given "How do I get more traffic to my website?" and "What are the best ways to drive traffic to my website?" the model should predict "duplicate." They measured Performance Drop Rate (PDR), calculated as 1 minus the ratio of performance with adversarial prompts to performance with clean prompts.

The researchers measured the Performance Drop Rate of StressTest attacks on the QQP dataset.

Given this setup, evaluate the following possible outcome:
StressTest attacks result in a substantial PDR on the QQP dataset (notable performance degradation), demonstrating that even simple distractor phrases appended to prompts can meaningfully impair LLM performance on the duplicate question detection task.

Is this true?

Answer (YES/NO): NO